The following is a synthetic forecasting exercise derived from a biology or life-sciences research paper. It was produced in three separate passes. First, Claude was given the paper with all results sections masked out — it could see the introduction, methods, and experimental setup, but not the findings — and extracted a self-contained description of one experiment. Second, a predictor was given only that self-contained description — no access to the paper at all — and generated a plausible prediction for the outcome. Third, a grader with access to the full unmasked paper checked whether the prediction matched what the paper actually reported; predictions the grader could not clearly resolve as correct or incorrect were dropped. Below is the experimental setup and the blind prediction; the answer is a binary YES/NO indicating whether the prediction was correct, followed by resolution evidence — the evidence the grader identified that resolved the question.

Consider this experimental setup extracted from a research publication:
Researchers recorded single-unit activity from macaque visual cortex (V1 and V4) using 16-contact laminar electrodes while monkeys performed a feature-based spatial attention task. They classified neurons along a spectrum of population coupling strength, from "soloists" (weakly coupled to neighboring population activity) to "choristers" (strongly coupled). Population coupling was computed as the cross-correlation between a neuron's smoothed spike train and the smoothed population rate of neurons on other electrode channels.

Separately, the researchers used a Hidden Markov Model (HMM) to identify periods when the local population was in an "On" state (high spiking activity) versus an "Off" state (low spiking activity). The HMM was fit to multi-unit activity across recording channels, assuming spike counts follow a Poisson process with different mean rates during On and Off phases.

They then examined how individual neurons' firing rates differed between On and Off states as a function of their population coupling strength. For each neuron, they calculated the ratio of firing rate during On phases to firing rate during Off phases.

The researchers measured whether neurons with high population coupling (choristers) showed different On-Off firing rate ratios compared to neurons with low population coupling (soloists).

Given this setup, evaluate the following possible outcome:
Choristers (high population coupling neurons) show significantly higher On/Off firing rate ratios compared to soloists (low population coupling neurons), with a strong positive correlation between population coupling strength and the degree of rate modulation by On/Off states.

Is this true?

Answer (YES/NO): NO